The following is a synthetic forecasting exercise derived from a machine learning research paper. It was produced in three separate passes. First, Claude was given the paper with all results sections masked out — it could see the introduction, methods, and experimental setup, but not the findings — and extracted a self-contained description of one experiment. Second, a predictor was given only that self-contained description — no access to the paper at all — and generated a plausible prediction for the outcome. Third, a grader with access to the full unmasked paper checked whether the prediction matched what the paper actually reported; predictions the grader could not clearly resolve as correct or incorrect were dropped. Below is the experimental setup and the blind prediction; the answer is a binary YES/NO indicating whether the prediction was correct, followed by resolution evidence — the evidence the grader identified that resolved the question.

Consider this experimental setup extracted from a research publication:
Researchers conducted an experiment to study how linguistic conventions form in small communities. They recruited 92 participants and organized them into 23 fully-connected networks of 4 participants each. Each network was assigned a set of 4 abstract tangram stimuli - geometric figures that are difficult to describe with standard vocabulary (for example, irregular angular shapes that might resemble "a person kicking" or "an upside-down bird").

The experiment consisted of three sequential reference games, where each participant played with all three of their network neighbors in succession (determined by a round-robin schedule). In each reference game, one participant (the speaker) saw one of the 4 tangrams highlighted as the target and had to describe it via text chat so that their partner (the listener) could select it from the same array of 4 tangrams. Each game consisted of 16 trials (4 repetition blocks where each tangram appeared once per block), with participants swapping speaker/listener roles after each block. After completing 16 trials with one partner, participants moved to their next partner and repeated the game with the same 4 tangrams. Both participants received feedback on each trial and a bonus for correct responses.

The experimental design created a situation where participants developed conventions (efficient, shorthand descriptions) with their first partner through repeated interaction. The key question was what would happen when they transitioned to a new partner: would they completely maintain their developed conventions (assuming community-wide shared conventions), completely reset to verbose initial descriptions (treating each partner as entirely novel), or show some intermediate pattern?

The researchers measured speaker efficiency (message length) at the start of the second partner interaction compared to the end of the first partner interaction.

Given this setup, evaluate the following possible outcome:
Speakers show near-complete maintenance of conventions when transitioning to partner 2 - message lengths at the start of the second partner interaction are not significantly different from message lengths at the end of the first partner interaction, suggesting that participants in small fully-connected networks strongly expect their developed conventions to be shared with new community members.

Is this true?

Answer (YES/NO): NO